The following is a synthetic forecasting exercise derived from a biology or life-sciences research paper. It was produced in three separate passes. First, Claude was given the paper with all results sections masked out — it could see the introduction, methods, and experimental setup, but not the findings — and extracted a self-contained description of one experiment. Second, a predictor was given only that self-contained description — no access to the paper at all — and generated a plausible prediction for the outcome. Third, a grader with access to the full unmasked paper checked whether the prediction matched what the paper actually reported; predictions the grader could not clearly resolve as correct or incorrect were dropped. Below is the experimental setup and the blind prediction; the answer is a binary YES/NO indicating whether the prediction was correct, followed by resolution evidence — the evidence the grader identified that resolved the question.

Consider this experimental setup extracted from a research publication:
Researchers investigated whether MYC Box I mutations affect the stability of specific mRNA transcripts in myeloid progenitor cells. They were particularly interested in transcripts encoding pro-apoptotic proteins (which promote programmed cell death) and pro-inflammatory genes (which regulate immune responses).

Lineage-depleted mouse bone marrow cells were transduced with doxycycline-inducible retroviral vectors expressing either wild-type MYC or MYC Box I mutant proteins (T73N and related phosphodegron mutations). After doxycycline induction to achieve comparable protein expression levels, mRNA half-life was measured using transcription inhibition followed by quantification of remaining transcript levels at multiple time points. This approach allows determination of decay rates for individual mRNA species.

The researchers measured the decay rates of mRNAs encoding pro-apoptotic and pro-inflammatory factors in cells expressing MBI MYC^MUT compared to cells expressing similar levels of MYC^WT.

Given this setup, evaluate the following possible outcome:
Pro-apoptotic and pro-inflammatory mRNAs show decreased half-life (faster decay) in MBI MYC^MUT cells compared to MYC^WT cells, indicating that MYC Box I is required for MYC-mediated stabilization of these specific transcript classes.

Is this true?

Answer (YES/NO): YES